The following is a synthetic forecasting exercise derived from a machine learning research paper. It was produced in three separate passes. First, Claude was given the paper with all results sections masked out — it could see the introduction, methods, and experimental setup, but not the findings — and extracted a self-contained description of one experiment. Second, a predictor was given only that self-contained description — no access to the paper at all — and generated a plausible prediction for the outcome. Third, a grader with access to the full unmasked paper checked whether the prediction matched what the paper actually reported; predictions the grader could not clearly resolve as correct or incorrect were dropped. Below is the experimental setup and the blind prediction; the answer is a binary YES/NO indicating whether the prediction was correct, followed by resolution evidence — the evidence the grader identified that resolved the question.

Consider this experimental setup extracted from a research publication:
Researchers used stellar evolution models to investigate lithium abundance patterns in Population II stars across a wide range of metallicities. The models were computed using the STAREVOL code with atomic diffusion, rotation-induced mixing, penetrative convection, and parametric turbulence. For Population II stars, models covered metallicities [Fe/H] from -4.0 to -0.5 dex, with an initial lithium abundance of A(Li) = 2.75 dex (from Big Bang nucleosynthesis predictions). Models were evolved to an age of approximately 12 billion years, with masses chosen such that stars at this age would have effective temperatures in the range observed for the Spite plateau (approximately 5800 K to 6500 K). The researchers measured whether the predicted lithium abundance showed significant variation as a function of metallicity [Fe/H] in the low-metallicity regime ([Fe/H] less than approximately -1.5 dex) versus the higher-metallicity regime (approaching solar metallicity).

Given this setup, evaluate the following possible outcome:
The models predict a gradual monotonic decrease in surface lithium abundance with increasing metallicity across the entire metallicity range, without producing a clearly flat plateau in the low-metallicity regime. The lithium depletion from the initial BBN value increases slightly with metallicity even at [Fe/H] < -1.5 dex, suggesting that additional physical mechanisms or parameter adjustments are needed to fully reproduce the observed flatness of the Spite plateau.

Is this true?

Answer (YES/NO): NO